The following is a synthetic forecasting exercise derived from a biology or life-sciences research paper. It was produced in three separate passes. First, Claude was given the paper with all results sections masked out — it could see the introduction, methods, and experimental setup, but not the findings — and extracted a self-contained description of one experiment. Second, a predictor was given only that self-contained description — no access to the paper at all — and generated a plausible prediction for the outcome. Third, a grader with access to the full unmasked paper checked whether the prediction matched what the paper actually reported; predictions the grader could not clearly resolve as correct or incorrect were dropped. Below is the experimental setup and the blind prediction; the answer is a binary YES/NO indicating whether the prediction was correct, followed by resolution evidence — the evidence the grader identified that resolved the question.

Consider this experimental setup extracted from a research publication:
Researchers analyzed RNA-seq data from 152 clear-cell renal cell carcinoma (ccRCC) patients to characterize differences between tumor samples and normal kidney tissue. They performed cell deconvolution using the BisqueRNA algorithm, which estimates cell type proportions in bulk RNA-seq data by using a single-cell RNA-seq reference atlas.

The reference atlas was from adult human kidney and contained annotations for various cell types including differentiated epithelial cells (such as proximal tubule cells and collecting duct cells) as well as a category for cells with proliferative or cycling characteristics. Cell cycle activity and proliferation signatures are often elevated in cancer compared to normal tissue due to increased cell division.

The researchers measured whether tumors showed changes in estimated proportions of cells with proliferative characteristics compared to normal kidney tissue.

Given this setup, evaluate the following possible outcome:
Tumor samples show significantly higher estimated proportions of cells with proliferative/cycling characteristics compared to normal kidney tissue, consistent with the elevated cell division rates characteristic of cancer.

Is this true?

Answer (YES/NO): NO